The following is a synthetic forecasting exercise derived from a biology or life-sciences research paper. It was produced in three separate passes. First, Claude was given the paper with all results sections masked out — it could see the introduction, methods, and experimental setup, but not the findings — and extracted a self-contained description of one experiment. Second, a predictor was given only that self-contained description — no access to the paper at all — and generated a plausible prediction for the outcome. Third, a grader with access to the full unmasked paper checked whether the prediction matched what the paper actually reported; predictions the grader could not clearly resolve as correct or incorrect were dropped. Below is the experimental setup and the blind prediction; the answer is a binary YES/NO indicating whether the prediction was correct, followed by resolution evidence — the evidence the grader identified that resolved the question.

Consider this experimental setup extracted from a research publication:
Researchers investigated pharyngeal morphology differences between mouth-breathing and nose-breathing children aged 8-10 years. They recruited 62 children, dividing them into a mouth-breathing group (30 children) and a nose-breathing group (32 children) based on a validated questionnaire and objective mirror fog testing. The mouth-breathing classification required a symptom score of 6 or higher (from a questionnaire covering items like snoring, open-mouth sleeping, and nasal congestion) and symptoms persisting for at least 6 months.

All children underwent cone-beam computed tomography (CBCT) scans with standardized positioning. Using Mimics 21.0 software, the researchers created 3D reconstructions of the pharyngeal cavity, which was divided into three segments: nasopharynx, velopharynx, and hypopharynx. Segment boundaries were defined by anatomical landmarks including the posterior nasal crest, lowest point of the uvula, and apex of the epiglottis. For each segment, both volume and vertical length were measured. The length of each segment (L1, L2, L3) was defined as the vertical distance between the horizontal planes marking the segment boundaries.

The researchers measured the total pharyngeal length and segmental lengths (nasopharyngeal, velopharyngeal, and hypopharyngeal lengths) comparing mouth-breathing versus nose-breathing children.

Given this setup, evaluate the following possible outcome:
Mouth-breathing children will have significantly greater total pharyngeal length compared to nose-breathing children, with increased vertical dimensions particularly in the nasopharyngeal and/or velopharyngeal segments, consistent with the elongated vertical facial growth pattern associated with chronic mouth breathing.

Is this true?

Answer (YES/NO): NO